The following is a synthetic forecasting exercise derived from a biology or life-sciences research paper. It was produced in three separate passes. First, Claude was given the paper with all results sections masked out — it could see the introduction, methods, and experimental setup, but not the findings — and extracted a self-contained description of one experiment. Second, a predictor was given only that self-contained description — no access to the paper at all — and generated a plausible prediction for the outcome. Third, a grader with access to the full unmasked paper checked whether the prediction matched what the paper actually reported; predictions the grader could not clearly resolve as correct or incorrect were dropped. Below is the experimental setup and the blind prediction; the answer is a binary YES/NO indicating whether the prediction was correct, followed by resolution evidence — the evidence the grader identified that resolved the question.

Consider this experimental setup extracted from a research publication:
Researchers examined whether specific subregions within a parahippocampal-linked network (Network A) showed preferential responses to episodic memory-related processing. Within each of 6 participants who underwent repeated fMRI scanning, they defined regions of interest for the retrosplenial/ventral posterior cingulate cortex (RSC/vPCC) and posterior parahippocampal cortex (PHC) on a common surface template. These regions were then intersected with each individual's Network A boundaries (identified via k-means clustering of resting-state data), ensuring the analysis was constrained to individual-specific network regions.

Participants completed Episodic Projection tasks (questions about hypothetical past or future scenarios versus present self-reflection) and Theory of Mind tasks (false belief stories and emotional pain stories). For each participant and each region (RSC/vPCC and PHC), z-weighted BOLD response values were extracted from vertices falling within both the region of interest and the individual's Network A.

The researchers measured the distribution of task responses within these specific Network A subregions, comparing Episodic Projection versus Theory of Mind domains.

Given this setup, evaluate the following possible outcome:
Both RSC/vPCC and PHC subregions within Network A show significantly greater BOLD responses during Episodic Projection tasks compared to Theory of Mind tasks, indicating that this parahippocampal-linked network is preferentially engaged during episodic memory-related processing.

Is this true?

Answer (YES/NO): YES